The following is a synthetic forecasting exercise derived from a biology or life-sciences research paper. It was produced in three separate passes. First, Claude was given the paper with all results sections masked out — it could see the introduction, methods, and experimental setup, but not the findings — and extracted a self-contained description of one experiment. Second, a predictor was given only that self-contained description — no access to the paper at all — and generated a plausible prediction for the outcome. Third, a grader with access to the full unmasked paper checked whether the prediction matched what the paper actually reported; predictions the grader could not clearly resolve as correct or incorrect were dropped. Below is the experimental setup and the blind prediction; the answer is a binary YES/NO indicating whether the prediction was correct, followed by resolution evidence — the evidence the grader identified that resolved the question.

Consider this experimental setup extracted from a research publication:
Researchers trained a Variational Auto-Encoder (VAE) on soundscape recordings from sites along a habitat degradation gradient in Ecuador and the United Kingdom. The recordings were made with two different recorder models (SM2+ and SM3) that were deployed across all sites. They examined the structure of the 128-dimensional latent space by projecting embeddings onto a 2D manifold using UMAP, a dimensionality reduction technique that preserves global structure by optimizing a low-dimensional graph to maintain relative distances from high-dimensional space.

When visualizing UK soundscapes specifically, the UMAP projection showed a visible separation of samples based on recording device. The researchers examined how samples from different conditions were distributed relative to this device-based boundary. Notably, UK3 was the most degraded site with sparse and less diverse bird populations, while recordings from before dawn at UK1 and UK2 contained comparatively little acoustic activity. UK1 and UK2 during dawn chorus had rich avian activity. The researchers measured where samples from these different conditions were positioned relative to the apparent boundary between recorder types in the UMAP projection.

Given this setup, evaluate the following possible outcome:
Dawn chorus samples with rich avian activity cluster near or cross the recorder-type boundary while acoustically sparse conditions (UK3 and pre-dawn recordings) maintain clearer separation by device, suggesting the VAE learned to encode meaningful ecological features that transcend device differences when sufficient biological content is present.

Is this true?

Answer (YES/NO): YES